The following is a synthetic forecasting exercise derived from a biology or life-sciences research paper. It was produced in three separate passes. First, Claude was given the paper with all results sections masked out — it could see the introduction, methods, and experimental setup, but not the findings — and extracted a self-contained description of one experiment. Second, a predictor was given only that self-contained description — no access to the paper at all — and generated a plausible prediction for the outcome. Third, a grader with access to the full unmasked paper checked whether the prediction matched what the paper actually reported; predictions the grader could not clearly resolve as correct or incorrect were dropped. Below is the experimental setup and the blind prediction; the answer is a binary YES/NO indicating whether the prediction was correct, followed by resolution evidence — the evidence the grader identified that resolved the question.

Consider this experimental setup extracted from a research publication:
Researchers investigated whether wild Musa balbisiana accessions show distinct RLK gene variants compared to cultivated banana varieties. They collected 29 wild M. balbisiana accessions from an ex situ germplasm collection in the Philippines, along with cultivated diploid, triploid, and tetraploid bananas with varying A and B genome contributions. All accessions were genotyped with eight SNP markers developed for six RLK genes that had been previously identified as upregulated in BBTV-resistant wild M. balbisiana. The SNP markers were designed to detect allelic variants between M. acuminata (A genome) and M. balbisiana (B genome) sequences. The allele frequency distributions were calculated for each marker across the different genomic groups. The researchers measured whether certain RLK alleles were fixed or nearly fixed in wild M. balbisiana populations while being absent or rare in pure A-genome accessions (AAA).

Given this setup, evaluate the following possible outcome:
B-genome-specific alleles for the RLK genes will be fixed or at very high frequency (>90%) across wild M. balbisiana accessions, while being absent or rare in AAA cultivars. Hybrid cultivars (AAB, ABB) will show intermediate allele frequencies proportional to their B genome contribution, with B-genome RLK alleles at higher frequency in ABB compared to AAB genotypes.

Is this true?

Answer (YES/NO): YES